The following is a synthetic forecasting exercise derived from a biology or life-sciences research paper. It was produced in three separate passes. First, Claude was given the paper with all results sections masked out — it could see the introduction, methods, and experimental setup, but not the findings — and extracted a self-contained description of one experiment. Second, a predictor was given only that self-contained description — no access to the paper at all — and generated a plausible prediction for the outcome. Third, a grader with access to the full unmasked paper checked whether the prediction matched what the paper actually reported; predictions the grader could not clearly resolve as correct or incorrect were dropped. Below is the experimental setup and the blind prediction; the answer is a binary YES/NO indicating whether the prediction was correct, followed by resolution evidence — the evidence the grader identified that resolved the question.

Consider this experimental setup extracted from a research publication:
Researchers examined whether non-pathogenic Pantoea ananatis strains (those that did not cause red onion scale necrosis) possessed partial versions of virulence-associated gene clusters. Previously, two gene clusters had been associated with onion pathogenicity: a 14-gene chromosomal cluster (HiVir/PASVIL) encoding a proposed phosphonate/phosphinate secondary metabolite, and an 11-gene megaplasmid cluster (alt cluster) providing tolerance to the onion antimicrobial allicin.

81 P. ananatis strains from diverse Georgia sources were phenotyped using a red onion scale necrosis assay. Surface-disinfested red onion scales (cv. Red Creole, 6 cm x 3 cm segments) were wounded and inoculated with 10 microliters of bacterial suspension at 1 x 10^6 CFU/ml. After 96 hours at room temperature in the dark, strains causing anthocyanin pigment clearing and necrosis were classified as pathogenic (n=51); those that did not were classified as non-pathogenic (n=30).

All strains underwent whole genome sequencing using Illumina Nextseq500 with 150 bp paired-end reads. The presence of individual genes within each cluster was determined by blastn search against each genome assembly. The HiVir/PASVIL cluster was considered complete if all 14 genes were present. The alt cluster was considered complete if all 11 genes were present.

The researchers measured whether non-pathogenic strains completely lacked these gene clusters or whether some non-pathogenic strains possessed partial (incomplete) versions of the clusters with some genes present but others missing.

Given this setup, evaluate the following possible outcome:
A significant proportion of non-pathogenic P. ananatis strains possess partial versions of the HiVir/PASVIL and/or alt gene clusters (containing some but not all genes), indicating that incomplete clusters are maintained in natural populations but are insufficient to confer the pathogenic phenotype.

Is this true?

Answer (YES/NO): YES